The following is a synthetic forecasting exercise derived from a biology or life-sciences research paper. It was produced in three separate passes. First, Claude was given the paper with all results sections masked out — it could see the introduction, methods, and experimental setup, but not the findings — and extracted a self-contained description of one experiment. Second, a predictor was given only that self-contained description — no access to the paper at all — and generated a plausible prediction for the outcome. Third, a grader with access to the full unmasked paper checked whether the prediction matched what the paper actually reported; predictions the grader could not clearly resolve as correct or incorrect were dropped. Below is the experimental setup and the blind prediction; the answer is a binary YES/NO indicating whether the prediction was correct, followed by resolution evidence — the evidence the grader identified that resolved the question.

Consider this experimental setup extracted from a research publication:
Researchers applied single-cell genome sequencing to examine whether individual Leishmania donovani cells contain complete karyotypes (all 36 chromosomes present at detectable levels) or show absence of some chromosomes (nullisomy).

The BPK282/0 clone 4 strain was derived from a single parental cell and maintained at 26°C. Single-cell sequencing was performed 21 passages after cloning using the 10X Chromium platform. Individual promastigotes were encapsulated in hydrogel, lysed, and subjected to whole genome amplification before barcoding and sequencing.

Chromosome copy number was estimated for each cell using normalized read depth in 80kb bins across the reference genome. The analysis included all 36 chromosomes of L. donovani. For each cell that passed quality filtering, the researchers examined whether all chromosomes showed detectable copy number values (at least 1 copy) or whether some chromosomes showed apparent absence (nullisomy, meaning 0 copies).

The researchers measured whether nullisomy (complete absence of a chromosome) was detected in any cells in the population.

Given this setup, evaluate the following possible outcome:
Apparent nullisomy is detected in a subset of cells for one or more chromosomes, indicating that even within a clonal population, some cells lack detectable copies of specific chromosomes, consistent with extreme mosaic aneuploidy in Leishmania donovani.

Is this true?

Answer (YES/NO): YES